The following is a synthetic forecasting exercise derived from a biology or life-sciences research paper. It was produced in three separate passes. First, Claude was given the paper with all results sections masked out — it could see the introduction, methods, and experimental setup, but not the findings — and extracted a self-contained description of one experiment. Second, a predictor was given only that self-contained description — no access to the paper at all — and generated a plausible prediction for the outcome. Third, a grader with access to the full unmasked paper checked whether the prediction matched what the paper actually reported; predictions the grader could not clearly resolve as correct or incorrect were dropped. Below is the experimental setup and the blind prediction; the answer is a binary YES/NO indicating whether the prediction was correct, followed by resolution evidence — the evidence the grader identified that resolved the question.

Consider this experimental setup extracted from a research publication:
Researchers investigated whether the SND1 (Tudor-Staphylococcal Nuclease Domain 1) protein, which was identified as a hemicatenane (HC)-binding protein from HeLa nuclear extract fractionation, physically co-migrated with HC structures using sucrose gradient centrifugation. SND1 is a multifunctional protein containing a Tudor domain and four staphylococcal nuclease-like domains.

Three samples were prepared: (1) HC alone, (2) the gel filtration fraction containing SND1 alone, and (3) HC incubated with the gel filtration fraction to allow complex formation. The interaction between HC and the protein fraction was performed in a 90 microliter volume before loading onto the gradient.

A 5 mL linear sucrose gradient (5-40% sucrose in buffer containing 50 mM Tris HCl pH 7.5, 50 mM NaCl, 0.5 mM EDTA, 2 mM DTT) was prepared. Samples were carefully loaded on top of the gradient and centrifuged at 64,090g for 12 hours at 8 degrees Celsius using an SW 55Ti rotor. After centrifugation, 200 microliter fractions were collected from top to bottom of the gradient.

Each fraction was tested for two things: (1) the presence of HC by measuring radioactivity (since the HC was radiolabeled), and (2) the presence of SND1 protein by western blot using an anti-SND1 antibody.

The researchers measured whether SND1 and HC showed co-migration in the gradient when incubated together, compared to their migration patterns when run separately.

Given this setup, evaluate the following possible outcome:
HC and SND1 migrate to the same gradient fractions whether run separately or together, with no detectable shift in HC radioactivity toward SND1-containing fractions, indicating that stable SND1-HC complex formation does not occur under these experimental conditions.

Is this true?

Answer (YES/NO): NO